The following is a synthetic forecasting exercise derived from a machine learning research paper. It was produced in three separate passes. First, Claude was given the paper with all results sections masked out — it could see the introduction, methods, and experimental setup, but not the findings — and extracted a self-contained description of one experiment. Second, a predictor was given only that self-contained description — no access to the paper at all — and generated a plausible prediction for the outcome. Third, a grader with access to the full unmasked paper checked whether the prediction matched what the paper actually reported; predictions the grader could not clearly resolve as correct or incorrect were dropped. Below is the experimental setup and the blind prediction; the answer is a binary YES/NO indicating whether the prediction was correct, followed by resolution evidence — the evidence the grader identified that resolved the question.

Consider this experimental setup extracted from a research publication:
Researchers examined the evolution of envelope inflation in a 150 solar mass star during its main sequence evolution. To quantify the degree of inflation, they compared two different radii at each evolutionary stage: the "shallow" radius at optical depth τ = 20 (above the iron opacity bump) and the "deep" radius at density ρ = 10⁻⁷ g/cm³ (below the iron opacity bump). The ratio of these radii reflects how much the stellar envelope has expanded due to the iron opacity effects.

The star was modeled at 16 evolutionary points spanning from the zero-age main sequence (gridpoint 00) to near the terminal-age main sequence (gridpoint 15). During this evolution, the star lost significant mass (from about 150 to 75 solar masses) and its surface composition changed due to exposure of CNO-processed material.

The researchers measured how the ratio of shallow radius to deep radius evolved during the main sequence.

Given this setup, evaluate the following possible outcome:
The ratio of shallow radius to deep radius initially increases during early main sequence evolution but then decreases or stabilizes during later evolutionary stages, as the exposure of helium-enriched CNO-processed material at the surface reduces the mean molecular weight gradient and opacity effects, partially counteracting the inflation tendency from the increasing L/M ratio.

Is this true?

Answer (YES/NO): NO